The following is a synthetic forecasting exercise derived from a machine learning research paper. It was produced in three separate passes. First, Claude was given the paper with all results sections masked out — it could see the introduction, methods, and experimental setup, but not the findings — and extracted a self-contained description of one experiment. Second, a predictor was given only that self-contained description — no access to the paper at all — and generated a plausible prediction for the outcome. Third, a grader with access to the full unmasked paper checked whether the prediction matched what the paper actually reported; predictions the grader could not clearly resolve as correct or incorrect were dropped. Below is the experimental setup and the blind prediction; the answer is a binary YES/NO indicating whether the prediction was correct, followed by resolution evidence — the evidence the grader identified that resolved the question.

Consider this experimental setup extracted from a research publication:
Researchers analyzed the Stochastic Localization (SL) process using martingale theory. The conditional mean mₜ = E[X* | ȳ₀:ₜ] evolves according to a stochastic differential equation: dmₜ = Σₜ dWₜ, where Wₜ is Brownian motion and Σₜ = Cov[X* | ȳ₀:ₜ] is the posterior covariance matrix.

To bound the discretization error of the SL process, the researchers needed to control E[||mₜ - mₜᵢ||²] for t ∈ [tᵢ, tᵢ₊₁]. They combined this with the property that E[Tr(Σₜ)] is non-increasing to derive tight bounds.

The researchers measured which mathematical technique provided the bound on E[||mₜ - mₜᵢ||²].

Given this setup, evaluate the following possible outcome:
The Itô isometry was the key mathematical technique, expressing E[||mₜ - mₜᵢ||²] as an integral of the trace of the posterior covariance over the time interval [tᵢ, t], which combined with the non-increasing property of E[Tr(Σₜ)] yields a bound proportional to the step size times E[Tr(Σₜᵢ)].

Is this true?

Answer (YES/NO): NO